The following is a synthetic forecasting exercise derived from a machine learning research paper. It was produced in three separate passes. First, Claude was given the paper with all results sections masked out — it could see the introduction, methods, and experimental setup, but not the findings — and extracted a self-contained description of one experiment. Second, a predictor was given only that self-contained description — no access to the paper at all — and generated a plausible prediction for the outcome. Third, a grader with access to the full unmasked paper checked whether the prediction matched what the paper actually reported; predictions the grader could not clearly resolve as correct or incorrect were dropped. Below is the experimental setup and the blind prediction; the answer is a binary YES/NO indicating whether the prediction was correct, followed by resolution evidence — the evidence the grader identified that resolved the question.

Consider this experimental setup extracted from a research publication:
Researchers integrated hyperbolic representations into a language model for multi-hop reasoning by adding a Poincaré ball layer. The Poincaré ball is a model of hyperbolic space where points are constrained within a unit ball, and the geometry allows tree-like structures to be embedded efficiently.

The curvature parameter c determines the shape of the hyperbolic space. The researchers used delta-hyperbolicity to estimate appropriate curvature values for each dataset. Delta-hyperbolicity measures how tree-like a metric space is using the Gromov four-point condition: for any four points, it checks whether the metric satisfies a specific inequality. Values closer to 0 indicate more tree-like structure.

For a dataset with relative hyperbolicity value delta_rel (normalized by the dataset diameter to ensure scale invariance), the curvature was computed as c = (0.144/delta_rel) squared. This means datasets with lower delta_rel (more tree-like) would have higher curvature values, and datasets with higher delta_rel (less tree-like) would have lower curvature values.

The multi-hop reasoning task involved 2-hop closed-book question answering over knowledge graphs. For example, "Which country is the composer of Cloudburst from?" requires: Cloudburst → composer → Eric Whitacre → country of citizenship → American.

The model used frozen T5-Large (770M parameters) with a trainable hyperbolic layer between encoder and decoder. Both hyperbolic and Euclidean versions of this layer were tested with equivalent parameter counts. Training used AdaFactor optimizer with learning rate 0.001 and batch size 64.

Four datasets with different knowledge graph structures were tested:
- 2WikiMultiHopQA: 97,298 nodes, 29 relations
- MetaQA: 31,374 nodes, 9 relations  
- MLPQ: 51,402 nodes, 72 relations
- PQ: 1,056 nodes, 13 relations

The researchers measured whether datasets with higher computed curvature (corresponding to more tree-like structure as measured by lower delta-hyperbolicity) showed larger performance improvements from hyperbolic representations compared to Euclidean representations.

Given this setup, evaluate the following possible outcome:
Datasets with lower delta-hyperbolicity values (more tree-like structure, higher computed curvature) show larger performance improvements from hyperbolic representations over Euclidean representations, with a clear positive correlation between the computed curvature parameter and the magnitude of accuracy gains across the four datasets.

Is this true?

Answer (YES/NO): NO